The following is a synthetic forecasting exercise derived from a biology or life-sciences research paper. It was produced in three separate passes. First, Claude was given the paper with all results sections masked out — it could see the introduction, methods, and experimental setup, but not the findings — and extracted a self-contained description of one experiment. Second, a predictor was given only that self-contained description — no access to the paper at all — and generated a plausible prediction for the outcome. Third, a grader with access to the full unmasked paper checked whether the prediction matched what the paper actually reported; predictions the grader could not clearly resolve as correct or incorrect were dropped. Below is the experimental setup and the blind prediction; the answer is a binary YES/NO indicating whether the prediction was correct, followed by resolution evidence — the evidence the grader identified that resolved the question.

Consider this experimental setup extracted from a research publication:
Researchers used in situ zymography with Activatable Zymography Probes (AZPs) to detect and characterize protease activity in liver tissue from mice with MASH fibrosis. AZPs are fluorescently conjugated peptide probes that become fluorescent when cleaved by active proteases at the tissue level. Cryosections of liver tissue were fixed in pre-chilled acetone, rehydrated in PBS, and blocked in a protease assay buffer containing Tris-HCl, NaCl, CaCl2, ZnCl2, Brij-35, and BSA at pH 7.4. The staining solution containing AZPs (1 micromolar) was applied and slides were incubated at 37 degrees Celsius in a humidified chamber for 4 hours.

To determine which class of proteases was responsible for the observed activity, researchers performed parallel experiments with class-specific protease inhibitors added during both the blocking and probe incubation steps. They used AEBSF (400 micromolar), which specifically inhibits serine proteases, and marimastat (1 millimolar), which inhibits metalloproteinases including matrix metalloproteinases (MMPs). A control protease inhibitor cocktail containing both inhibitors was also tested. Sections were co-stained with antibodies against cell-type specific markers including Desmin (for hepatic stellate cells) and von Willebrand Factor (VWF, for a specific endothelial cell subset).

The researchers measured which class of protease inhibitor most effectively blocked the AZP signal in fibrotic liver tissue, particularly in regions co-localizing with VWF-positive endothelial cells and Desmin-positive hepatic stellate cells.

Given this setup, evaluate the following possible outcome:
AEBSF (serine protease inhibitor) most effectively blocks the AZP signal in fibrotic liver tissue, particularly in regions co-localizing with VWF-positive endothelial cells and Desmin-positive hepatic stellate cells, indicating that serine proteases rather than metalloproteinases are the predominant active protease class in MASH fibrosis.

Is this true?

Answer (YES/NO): YES